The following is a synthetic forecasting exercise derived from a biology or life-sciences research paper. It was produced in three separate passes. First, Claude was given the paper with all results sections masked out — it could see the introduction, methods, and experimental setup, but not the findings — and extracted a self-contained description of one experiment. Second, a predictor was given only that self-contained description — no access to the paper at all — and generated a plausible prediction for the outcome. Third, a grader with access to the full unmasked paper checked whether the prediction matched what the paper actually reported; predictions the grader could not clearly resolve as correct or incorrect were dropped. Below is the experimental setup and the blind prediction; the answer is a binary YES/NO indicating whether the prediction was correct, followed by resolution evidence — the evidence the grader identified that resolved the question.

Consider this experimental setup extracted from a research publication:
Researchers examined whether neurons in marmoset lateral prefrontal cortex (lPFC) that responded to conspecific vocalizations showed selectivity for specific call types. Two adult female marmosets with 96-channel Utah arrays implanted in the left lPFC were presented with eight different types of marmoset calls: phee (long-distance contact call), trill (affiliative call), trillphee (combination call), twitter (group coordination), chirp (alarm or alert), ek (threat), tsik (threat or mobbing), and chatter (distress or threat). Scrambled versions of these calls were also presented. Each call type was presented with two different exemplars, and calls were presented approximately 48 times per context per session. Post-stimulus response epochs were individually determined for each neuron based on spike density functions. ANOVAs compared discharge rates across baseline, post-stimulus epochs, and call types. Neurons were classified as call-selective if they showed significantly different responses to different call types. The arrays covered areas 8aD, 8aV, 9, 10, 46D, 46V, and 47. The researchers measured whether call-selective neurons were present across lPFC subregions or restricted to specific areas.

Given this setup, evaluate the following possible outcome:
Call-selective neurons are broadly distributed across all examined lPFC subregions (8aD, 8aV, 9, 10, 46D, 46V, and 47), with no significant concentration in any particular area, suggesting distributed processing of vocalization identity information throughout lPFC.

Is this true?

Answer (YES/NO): NO